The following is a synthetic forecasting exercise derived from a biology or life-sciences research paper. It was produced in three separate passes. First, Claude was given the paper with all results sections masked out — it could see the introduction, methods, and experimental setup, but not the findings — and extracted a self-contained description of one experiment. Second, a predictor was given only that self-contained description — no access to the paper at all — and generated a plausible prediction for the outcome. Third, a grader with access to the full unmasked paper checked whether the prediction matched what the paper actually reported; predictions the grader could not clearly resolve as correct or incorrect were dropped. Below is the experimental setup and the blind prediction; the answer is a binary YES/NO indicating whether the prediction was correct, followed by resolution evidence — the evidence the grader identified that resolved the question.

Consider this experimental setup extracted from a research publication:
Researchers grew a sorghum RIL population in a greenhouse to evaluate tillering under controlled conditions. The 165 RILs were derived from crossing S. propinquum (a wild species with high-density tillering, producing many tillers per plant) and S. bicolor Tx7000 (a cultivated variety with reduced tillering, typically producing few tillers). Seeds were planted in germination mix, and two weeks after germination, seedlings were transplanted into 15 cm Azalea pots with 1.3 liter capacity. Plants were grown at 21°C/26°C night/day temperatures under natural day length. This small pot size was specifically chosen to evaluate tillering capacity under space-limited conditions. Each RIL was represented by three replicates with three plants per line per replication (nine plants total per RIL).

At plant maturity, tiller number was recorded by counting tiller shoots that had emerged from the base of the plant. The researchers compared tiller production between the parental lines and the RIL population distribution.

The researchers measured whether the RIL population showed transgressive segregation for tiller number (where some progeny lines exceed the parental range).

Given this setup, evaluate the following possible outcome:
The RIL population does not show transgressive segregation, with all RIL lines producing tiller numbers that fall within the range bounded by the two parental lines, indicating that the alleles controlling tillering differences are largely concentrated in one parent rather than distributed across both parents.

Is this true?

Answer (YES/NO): NO